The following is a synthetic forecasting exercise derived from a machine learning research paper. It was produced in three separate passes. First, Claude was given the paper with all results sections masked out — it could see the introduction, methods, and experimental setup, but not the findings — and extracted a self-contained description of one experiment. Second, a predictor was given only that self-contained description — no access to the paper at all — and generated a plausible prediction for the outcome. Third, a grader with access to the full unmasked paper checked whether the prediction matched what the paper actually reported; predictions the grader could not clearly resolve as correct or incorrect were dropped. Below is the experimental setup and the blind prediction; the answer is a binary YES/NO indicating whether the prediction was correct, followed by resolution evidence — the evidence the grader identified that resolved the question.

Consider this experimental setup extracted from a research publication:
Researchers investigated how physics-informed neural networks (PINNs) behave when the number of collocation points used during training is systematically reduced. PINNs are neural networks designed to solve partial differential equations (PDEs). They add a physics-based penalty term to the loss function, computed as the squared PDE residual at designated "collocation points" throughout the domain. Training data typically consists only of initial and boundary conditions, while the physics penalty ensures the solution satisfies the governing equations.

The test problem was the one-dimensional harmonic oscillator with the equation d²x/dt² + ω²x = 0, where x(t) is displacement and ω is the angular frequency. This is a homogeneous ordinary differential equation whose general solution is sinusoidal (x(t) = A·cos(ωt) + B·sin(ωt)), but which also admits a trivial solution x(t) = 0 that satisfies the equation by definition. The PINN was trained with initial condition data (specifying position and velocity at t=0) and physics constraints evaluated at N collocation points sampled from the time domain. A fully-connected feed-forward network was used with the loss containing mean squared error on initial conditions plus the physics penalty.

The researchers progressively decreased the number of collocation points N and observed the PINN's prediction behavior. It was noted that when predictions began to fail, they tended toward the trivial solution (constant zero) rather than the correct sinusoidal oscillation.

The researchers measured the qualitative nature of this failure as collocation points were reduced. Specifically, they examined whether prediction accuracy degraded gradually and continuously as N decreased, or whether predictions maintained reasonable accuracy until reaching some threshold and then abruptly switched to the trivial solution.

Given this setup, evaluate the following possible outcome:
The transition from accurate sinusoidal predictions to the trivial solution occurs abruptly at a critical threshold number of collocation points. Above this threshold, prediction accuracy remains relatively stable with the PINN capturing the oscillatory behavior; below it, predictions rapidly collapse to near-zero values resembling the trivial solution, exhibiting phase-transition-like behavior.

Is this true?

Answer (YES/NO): YES